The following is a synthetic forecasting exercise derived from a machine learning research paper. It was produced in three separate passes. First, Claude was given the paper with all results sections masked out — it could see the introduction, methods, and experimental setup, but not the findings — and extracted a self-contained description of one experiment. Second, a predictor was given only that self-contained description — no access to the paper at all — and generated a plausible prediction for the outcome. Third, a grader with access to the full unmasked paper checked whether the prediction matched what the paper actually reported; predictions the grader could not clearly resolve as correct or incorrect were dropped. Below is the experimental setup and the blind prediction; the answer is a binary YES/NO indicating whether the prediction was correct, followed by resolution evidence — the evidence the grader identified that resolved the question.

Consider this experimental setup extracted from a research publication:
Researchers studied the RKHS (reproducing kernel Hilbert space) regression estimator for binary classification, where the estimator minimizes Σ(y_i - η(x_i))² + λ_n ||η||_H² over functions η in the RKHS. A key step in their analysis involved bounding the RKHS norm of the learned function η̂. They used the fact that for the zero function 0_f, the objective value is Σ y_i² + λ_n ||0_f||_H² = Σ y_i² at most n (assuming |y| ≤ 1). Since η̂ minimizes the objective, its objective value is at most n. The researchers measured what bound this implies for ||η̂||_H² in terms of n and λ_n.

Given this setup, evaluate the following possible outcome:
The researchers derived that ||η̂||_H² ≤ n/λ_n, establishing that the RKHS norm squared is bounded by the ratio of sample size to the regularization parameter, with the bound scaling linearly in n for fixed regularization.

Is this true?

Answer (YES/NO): YES